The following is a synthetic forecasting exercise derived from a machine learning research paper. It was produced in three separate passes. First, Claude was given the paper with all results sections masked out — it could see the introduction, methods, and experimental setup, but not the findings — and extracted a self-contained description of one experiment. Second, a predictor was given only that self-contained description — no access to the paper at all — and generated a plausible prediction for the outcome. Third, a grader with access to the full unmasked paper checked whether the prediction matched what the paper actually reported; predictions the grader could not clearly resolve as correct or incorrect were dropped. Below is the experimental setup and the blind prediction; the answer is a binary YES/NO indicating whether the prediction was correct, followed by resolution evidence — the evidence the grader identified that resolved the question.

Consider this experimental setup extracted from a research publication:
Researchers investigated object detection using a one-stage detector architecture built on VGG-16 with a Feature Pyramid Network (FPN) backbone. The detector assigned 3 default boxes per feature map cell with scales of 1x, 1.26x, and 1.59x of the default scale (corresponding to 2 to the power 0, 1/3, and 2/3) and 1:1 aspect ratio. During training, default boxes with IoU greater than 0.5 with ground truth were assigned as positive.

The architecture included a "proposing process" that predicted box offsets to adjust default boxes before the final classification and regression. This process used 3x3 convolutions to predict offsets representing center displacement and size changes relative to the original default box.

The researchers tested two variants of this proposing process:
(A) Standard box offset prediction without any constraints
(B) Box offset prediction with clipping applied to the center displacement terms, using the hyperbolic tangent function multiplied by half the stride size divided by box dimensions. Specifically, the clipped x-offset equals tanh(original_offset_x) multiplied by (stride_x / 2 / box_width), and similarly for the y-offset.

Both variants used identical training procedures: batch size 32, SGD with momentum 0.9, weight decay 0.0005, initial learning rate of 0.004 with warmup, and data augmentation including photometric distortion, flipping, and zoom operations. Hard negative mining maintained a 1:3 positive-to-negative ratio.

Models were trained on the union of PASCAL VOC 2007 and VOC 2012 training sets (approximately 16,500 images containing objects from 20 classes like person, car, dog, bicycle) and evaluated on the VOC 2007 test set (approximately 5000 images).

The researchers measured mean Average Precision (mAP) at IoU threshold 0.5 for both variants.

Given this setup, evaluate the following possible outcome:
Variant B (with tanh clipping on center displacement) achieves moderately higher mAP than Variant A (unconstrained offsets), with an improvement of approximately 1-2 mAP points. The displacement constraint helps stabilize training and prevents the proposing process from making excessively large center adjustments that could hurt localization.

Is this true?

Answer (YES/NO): NO